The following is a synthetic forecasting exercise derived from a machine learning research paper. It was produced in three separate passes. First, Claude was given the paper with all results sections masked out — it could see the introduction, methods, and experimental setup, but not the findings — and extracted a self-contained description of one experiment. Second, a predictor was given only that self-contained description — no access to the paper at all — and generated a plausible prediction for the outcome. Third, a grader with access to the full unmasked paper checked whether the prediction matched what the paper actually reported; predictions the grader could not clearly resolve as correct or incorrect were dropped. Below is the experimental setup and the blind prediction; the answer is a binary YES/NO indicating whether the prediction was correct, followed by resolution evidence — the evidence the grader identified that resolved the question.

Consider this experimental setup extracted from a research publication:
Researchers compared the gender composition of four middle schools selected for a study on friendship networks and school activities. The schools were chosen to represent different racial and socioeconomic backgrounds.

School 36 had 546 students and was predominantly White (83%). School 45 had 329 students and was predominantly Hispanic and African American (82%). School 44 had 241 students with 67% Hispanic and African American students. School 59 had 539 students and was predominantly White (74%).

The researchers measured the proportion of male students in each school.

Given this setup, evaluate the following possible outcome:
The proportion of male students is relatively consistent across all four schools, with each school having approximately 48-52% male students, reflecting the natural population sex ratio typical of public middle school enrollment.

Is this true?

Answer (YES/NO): NO